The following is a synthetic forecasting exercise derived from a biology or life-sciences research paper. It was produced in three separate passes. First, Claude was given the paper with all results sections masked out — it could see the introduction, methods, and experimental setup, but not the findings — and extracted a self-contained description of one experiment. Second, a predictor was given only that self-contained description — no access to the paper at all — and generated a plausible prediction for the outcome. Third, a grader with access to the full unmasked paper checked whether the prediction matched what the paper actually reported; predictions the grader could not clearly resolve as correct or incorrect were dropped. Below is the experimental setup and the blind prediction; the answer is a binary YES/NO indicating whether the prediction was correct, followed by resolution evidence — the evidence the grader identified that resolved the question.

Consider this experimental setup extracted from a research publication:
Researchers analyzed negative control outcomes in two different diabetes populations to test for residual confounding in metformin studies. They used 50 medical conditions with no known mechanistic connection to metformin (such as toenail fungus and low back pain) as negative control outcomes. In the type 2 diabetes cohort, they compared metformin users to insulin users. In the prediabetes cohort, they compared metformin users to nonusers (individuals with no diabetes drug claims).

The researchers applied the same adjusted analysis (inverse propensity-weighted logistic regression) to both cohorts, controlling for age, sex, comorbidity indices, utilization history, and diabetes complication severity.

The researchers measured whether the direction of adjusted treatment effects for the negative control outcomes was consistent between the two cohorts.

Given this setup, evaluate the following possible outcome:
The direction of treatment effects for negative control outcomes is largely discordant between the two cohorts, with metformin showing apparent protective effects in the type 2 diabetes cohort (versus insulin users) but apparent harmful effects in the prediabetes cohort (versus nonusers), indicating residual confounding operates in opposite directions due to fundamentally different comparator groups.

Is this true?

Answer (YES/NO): YES